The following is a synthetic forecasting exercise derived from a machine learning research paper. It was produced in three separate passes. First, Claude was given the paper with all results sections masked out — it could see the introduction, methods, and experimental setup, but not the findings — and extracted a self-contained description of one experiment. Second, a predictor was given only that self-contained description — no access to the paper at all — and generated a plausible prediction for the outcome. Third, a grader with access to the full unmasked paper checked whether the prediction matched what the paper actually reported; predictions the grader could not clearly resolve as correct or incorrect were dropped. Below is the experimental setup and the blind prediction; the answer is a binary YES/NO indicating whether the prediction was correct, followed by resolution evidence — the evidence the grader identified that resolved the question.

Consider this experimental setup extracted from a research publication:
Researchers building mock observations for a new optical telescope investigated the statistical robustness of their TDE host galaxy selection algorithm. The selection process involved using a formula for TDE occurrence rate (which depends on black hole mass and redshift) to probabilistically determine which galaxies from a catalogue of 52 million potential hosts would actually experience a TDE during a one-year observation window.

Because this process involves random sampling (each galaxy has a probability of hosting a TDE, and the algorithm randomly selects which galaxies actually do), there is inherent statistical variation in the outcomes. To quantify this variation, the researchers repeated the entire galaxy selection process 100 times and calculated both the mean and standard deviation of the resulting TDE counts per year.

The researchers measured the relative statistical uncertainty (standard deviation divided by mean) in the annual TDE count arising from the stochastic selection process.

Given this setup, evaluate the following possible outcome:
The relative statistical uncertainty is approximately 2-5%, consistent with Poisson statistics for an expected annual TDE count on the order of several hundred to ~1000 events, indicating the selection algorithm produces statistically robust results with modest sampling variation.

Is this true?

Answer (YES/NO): NO